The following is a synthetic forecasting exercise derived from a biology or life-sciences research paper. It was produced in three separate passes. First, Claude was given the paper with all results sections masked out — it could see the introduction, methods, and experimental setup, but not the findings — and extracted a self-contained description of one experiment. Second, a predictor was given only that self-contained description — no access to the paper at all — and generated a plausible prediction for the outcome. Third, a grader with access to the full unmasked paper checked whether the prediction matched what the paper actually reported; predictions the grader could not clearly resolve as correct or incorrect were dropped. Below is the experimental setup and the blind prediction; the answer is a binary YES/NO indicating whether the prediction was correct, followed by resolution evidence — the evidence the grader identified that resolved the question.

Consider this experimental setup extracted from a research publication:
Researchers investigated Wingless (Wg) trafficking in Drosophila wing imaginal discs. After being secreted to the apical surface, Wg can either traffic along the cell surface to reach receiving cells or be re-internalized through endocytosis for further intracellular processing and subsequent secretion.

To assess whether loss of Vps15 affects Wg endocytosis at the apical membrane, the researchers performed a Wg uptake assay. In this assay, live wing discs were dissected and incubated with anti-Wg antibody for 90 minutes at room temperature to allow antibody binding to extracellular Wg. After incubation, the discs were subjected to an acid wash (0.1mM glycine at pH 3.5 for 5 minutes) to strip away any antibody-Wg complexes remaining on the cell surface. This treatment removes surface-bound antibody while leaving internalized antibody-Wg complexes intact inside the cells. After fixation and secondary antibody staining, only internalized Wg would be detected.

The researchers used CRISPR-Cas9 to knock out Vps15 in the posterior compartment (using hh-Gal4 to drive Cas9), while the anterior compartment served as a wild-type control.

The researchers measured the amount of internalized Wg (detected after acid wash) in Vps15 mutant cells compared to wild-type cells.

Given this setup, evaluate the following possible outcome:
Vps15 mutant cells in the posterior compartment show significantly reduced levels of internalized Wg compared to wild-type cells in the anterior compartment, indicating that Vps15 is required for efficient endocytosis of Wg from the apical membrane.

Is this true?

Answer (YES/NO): YES